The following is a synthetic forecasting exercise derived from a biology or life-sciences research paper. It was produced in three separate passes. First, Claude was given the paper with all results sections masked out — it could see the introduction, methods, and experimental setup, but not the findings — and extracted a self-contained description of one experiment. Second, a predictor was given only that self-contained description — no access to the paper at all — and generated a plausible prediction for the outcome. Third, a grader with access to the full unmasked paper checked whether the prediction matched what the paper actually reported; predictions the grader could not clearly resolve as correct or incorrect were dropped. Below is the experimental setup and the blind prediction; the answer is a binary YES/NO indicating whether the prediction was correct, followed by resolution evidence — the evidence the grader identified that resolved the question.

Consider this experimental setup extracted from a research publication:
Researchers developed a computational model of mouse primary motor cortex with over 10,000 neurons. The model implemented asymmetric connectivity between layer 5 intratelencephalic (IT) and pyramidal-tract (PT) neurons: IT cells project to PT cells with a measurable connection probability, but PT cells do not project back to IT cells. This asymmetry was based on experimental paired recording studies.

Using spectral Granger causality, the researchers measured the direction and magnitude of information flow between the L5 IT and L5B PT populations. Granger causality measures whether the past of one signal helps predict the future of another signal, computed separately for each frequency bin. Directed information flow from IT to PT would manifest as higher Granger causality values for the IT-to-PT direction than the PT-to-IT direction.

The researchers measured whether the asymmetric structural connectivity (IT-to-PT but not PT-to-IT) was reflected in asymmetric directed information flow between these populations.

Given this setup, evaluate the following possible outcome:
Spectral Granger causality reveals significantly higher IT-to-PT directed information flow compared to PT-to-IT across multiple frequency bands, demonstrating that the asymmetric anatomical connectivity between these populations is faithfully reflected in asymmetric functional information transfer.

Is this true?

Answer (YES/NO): YES